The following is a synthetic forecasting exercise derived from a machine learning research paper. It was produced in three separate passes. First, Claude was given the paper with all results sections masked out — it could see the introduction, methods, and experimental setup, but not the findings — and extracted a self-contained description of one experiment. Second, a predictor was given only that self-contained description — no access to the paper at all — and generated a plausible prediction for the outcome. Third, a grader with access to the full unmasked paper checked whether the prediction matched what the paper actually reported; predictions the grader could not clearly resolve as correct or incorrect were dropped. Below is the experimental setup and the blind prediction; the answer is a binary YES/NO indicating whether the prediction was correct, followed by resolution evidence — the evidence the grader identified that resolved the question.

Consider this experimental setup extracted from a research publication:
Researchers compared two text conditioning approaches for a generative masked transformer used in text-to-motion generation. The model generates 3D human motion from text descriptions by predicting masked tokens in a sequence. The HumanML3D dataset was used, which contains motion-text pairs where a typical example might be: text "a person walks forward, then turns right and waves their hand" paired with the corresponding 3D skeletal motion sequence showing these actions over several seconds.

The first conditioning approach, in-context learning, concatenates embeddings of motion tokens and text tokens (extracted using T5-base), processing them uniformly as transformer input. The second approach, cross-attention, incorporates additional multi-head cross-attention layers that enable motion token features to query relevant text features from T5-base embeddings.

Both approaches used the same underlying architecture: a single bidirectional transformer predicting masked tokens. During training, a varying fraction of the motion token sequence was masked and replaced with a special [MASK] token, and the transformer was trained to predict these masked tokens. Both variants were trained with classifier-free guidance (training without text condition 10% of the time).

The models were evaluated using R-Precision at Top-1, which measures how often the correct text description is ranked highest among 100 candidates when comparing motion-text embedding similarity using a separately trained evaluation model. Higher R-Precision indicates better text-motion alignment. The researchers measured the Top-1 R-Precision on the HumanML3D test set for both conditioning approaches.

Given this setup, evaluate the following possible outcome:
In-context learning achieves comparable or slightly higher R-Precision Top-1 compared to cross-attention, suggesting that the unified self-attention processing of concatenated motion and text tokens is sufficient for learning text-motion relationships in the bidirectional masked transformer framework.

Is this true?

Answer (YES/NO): YES